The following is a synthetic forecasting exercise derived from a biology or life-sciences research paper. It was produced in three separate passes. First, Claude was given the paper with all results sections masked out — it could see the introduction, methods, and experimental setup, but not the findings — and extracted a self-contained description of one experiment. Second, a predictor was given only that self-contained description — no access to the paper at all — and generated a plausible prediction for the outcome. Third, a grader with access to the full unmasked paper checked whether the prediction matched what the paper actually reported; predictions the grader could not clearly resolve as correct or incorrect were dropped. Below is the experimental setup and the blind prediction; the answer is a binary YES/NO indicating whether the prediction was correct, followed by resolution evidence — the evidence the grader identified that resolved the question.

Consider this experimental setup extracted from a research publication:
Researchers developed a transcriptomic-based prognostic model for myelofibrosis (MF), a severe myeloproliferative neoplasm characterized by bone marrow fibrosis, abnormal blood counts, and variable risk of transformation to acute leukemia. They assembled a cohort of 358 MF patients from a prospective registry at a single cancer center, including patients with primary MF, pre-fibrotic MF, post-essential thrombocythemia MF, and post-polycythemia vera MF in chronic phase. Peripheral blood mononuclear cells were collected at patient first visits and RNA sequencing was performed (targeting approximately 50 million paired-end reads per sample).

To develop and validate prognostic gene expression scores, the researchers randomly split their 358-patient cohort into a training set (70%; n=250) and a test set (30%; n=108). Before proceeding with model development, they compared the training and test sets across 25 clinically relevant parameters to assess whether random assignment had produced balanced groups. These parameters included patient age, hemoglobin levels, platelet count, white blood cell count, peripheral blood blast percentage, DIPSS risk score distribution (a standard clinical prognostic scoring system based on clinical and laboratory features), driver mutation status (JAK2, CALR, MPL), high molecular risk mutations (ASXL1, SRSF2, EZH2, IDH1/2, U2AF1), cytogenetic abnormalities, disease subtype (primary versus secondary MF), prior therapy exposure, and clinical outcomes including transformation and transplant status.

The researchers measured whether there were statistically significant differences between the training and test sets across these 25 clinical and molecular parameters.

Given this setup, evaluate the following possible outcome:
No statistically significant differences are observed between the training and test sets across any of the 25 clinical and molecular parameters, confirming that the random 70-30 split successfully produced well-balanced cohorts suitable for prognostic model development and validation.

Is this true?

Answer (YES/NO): YES